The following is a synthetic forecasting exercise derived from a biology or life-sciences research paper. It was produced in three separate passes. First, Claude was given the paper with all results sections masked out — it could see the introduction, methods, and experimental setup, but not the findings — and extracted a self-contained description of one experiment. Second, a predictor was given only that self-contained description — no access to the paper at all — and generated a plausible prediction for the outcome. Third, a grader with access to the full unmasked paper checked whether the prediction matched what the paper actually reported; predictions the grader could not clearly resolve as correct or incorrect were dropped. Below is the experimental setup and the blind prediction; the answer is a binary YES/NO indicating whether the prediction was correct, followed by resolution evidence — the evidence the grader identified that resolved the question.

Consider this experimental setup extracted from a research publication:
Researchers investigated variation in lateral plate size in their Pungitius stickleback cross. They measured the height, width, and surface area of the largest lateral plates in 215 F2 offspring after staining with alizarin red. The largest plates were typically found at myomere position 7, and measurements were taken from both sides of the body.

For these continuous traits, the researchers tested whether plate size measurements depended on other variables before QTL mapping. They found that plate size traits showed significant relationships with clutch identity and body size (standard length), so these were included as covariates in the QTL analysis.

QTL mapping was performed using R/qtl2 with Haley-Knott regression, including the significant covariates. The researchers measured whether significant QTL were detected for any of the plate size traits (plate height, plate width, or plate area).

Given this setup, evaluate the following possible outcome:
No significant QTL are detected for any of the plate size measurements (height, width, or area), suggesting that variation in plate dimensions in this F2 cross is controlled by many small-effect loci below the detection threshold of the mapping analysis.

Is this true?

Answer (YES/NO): NO